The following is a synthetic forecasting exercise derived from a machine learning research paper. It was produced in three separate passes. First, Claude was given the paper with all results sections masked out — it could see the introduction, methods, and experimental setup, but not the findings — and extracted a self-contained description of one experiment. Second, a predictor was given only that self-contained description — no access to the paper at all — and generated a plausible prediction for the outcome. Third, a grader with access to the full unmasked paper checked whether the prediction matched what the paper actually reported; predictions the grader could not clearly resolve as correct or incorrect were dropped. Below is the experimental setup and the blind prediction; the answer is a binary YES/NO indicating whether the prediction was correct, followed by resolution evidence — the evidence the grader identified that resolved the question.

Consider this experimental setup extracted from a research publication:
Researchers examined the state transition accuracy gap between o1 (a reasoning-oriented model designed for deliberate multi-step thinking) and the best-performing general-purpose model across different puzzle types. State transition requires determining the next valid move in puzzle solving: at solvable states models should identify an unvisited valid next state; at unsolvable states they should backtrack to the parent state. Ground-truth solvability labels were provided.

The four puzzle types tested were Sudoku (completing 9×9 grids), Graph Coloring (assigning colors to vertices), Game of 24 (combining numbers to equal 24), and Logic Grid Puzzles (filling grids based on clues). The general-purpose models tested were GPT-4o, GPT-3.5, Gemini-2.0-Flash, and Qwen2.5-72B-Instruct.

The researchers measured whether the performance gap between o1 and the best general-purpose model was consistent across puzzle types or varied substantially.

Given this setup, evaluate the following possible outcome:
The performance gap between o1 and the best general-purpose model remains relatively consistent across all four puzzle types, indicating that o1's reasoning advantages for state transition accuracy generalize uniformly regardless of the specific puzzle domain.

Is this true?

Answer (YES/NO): NO